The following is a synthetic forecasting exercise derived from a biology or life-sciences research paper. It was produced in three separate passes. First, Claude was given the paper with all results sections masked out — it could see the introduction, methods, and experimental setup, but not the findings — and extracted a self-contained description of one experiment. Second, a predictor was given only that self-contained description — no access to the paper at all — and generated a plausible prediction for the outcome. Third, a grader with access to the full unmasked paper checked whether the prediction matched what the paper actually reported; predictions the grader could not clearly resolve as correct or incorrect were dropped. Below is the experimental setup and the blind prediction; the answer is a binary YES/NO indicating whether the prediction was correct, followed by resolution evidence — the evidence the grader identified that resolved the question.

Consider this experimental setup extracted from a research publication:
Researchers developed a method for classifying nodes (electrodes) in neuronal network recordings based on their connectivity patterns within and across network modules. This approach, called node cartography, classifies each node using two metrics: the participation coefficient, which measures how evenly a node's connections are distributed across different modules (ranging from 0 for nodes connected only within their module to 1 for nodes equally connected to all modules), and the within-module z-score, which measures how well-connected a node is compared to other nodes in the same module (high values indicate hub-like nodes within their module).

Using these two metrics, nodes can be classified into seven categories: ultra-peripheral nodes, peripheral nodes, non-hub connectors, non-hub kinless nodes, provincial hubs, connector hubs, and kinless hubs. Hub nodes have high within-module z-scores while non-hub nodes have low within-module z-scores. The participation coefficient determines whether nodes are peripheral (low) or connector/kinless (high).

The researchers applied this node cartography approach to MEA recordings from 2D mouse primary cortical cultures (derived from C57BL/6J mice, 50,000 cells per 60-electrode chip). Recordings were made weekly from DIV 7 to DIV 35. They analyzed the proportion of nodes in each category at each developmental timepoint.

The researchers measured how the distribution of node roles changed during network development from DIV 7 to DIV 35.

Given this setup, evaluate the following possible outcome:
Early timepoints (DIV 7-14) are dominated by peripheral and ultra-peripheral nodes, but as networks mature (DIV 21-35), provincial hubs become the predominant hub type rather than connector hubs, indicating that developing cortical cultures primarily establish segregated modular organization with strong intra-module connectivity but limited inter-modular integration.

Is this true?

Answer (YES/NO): NO